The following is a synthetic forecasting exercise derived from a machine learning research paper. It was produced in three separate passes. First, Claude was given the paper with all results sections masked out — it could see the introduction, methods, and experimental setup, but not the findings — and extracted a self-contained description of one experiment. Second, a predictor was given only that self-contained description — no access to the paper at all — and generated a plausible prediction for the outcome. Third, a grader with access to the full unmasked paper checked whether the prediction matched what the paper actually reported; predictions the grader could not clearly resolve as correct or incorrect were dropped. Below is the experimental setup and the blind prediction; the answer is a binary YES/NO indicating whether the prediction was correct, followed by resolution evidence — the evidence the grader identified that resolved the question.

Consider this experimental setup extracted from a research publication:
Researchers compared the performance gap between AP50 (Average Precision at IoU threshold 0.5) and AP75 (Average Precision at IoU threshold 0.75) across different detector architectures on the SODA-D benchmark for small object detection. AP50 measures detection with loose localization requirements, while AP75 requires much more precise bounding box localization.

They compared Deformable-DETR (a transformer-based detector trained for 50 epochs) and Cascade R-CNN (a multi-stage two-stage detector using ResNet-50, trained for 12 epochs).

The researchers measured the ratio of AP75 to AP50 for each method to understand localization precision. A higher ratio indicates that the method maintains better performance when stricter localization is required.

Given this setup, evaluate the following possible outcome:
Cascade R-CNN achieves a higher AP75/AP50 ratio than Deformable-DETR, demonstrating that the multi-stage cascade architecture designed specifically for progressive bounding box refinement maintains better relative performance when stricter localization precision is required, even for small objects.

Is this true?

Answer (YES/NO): YES